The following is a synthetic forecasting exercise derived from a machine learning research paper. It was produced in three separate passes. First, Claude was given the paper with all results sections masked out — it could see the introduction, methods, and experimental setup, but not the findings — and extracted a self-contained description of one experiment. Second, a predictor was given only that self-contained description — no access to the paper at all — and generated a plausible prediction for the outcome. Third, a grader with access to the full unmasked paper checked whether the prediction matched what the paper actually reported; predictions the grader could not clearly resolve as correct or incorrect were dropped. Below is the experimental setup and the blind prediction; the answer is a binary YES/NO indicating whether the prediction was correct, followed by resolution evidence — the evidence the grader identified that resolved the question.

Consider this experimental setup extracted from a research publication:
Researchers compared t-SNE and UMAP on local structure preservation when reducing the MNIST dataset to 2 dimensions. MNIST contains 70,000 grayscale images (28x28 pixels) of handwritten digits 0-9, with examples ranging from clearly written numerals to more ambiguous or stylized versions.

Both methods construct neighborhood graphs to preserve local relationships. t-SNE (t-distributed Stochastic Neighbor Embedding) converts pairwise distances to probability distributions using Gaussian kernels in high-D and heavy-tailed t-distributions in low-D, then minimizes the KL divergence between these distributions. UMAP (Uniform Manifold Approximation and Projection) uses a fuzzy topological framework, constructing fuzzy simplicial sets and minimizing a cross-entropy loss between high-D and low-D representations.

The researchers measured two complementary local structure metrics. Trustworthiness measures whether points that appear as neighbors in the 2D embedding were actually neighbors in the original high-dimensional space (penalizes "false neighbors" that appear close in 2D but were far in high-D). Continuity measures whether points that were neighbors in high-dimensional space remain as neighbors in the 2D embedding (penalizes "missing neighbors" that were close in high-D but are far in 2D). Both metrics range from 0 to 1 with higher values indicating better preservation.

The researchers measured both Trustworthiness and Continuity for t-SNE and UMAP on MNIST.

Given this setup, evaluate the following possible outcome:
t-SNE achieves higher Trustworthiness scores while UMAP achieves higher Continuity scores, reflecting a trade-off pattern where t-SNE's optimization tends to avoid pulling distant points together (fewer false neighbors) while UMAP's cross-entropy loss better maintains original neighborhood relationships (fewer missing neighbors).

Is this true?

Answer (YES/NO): NO